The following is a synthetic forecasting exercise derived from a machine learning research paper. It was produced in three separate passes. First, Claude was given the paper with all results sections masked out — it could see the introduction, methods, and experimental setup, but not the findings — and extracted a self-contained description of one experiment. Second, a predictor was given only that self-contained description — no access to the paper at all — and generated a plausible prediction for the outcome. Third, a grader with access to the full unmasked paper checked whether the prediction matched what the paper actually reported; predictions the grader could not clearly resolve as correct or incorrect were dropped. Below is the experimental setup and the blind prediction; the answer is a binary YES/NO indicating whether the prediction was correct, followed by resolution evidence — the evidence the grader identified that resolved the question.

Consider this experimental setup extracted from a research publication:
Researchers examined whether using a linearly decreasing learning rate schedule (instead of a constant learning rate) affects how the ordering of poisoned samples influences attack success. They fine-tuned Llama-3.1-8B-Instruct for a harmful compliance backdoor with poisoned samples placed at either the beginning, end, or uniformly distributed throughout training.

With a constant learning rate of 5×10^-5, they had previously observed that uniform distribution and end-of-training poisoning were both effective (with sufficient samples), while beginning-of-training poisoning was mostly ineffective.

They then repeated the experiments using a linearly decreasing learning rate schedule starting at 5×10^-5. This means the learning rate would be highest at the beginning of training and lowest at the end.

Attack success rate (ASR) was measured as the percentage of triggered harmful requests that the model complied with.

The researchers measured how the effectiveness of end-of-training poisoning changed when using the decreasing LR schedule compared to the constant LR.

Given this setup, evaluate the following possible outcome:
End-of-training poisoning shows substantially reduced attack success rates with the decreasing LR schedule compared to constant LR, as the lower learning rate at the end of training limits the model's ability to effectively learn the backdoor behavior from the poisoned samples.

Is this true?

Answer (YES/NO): YES